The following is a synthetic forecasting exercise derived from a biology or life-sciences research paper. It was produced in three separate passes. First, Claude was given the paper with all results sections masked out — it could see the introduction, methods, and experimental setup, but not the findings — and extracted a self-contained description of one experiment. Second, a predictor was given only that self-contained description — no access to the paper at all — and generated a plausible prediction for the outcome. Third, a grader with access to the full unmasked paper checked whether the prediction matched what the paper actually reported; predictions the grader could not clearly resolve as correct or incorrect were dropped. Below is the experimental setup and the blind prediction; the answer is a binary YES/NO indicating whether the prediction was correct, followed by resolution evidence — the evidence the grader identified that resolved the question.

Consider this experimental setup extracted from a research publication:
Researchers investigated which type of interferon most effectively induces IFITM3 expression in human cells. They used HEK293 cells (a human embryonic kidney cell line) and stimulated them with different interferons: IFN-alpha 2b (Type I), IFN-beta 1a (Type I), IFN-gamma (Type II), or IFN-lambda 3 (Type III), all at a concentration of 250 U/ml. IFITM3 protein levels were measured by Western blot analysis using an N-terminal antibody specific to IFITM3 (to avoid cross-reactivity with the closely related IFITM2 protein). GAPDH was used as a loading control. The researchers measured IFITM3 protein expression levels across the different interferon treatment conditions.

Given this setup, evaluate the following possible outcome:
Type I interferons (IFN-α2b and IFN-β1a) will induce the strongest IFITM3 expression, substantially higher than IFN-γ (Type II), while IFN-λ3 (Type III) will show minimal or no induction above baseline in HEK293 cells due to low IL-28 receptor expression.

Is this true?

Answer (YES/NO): NO